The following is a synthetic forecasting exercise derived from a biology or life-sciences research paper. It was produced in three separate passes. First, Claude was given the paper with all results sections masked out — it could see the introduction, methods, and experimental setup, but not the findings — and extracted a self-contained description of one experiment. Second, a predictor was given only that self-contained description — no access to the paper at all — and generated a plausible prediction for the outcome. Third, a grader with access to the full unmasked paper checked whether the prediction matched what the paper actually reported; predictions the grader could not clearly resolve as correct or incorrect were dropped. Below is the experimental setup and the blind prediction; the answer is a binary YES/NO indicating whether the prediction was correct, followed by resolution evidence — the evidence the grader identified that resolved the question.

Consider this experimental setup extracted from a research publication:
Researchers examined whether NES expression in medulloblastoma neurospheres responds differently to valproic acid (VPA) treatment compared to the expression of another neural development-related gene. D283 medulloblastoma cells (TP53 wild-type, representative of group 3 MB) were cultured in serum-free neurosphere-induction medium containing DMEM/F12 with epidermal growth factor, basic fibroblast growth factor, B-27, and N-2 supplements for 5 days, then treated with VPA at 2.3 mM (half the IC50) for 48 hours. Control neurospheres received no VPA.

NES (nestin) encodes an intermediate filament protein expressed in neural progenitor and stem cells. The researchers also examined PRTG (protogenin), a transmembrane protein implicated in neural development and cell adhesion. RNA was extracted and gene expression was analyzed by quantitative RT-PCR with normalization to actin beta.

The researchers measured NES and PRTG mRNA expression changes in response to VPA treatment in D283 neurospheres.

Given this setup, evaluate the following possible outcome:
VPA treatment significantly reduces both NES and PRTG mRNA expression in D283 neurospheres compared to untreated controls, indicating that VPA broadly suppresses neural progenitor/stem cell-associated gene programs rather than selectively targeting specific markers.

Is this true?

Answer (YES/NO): NO